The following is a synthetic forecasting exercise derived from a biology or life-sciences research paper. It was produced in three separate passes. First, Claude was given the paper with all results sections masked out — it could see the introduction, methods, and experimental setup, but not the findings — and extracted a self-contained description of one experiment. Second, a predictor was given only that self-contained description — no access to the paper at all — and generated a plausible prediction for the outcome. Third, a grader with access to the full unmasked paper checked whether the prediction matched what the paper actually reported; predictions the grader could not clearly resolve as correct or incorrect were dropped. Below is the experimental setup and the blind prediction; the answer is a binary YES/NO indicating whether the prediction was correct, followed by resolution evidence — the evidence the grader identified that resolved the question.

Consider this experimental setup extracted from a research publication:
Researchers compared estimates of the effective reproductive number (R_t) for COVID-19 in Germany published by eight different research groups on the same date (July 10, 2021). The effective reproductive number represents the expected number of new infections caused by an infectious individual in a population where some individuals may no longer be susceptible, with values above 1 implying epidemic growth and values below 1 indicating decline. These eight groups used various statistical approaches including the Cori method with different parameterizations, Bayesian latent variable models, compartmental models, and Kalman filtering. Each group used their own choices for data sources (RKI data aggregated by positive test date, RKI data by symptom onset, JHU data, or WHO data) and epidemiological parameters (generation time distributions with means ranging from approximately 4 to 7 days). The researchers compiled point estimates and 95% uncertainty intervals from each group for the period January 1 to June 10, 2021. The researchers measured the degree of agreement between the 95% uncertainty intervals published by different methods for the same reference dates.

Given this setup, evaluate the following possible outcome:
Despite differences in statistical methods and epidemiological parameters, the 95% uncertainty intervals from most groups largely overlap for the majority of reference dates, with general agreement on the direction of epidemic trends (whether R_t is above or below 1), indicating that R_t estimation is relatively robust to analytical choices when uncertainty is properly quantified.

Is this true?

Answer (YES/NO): NO